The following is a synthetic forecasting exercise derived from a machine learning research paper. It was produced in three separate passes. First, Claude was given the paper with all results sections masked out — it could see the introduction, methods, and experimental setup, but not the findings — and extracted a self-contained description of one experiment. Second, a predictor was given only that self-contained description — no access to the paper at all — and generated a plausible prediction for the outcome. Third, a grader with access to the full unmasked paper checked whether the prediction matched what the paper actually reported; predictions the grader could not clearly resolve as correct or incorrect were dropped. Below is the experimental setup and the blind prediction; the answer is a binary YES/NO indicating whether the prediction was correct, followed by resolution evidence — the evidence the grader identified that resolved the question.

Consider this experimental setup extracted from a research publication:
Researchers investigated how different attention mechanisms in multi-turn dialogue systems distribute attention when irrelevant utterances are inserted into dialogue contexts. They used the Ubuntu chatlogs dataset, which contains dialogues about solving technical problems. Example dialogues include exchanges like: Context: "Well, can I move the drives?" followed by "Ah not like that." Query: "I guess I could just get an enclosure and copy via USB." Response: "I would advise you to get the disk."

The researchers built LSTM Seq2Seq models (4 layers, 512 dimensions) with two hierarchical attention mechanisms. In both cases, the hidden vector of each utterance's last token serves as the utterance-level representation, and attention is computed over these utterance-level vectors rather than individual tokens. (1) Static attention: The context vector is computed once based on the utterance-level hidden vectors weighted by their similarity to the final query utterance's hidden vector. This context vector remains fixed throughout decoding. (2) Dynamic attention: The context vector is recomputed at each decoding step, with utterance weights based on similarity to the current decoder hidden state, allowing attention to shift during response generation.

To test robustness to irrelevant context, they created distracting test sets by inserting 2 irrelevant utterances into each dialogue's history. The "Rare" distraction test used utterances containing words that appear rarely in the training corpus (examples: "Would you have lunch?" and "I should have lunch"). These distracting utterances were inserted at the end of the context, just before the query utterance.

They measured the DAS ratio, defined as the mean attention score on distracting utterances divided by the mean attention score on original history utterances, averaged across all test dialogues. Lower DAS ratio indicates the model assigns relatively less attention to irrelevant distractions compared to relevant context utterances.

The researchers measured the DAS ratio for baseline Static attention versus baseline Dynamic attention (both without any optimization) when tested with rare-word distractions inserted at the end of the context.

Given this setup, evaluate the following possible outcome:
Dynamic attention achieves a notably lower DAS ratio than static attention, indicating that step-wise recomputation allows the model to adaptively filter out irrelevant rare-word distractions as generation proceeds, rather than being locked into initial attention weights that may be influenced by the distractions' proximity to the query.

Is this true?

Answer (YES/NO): YES